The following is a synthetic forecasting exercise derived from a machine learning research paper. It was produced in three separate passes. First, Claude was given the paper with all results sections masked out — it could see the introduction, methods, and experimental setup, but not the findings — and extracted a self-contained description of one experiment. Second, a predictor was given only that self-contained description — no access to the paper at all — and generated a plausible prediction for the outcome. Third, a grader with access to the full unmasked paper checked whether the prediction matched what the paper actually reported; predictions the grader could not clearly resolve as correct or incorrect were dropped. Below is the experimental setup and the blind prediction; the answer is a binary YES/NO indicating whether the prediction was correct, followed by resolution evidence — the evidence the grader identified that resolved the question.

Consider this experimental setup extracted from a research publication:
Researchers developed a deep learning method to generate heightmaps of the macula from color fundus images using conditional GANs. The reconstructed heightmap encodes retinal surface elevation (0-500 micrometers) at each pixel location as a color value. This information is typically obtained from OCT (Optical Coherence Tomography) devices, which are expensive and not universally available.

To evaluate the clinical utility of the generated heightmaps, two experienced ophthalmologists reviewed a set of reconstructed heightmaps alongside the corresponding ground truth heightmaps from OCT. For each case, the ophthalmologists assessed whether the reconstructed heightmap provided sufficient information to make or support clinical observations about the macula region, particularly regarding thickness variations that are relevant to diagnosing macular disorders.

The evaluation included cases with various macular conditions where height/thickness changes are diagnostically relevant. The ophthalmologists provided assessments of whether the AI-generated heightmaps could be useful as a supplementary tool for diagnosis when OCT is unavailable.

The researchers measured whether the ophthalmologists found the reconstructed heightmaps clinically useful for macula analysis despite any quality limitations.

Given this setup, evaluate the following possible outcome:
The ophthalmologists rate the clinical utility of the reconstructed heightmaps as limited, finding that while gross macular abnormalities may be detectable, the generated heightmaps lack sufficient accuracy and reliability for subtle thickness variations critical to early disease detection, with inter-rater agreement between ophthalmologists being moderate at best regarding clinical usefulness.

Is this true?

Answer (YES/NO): NO